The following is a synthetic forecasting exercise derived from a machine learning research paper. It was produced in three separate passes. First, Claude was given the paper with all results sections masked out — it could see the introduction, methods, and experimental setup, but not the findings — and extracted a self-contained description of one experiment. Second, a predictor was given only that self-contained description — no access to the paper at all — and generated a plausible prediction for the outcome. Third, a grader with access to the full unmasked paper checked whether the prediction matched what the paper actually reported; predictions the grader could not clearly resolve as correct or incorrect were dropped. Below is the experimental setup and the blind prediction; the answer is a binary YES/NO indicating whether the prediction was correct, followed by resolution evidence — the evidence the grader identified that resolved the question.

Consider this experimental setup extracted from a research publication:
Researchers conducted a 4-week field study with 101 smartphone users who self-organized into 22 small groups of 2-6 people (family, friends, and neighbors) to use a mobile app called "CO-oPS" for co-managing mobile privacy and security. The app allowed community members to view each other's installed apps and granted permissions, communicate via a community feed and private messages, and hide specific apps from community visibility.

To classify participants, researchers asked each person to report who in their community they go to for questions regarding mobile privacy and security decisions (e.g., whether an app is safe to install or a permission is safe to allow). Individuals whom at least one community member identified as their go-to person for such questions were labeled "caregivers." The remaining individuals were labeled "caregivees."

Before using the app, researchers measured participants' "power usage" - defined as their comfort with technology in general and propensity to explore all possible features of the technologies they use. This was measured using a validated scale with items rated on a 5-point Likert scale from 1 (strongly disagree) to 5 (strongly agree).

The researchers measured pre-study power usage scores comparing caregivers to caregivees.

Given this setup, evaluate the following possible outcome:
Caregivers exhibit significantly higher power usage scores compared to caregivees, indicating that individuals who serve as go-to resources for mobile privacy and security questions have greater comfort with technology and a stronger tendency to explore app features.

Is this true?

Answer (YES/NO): YES